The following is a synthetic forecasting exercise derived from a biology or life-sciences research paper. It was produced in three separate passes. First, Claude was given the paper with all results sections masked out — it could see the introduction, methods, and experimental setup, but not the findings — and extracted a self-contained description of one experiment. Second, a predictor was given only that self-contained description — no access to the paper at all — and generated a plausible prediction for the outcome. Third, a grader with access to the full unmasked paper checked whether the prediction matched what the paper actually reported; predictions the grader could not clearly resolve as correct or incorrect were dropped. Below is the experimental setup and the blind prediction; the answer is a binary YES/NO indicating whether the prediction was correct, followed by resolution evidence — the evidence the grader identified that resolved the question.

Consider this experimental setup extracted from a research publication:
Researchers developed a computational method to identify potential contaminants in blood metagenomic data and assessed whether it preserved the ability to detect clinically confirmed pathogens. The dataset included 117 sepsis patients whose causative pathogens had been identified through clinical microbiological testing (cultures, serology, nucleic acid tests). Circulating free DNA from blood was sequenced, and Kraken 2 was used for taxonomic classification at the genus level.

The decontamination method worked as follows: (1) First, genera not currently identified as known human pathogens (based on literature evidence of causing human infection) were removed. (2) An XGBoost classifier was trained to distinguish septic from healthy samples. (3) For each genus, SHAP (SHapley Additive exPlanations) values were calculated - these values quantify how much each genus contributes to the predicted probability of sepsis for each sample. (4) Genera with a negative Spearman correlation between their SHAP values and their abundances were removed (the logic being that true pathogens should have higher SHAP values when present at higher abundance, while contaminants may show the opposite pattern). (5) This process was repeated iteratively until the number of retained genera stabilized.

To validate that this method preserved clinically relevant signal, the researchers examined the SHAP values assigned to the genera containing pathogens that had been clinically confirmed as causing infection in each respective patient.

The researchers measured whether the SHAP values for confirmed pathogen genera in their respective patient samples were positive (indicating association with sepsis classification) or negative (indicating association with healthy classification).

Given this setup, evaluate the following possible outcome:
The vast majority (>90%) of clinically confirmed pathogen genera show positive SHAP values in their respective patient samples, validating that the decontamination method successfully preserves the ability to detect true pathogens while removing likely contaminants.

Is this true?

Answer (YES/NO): YES